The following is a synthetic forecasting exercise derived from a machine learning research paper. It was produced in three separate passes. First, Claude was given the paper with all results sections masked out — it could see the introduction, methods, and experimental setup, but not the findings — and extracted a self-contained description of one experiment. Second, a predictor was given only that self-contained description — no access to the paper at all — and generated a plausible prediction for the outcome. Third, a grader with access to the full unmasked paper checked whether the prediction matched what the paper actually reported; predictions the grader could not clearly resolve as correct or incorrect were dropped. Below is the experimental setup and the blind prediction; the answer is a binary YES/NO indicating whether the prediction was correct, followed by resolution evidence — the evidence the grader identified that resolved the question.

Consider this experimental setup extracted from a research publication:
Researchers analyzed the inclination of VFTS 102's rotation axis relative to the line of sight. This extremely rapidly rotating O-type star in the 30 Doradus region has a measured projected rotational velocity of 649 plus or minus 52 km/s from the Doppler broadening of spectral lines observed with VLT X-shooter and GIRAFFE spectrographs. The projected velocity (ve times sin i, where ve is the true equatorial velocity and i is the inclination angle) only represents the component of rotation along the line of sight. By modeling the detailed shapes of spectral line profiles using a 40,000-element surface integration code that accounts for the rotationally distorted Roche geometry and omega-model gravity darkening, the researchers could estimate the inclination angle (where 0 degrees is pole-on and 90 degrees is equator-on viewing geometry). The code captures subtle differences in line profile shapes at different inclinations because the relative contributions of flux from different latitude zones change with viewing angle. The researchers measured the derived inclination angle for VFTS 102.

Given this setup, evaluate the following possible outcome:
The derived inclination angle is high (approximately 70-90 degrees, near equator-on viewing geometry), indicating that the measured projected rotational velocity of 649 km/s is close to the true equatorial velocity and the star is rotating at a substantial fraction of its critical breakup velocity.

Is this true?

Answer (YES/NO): YES